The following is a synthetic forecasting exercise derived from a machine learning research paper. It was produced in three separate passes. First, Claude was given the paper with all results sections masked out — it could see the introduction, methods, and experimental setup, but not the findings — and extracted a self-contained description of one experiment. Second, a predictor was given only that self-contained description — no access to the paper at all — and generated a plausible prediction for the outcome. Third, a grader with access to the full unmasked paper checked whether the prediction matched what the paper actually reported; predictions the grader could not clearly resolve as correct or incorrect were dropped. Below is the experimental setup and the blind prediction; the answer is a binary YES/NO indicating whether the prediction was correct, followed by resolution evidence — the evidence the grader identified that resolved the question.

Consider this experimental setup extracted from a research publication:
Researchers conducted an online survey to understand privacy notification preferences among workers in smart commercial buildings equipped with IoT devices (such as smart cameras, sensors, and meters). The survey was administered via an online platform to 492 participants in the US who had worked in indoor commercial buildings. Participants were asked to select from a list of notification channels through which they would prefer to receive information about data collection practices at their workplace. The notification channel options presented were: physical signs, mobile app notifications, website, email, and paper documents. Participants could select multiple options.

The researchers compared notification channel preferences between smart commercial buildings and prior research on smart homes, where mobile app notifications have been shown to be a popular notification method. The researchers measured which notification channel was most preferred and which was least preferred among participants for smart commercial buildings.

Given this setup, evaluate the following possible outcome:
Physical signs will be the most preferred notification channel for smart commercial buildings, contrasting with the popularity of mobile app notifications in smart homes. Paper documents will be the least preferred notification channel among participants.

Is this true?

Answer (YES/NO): NO